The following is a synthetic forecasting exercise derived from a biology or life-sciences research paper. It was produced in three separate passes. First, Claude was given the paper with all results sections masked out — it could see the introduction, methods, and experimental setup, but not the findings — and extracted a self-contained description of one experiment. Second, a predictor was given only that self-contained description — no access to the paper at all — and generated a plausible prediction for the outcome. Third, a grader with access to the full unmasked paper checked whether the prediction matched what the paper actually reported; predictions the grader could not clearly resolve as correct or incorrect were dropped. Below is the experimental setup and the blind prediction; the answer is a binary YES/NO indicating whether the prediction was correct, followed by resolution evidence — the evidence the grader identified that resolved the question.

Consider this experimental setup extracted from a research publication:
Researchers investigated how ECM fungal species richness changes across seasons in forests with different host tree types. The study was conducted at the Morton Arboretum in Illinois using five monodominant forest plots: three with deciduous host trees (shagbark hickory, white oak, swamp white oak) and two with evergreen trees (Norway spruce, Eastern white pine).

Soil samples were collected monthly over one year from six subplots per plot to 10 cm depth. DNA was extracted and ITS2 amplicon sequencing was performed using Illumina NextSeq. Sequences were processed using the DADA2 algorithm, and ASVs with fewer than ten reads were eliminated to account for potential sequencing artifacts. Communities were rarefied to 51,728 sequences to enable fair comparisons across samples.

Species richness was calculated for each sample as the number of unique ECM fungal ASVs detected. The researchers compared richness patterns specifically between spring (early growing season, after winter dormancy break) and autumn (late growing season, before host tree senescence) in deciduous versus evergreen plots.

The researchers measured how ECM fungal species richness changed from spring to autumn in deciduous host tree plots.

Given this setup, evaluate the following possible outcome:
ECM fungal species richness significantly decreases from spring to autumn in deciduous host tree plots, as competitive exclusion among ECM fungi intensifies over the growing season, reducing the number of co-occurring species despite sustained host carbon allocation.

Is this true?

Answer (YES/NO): YES